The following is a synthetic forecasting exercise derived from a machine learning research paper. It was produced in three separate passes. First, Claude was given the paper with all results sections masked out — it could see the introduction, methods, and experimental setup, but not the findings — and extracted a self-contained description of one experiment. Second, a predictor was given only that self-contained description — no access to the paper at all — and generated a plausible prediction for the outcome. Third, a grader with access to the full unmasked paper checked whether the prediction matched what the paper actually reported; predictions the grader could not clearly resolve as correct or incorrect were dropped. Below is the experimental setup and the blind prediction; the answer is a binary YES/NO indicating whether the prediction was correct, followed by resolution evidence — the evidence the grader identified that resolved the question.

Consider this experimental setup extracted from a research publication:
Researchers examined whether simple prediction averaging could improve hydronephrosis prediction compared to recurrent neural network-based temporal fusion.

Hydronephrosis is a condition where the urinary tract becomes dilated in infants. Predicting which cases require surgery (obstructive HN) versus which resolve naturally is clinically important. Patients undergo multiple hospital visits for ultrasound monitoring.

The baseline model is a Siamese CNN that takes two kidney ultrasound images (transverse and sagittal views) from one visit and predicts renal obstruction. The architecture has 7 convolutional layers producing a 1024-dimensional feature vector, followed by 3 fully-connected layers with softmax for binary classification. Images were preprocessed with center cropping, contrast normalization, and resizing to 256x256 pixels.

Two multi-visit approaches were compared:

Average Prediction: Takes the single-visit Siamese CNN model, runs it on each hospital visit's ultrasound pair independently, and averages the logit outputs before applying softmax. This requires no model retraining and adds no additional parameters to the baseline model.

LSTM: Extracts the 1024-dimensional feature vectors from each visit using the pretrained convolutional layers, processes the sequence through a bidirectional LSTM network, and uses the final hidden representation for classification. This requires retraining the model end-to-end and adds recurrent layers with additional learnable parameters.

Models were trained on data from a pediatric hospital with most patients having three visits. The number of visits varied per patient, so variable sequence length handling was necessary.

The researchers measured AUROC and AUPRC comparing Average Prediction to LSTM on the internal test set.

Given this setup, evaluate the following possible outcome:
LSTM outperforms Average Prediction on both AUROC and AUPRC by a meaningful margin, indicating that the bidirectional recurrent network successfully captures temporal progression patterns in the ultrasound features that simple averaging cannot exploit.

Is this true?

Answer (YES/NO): NO